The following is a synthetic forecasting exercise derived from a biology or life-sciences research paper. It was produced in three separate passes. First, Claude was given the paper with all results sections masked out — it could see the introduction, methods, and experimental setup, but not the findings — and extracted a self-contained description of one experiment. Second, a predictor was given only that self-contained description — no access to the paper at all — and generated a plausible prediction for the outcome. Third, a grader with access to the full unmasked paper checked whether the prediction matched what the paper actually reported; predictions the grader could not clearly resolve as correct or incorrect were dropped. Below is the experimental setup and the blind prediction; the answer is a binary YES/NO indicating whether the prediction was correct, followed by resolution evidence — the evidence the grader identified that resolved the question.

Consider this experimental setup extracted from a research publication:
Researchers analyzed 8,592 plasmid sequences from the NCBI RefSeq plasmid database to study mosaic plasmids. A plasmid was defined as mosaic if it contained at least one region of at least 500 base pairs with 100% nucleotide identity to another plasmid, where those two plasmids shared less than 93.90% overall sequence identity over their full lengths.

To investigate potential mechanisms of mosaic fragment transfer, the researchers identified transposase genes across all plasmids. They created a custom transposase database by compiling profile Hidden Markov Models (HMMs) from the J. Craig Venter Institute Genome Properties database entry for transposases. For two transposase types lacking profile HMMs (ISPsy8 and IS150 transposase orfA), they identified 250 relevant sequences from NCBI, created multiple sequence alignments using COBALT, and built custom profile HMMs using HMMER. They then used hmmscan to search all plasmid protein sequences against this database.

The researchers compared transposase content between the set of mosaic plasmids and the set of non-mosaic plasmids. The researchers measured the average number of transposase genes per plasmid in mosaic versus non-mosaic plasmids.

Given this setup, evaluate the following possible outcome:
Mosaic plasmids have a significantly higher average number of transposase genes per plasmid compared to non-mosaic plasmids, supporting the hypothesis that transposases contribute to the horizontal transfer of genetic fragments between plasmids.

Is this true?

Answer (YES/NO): NO